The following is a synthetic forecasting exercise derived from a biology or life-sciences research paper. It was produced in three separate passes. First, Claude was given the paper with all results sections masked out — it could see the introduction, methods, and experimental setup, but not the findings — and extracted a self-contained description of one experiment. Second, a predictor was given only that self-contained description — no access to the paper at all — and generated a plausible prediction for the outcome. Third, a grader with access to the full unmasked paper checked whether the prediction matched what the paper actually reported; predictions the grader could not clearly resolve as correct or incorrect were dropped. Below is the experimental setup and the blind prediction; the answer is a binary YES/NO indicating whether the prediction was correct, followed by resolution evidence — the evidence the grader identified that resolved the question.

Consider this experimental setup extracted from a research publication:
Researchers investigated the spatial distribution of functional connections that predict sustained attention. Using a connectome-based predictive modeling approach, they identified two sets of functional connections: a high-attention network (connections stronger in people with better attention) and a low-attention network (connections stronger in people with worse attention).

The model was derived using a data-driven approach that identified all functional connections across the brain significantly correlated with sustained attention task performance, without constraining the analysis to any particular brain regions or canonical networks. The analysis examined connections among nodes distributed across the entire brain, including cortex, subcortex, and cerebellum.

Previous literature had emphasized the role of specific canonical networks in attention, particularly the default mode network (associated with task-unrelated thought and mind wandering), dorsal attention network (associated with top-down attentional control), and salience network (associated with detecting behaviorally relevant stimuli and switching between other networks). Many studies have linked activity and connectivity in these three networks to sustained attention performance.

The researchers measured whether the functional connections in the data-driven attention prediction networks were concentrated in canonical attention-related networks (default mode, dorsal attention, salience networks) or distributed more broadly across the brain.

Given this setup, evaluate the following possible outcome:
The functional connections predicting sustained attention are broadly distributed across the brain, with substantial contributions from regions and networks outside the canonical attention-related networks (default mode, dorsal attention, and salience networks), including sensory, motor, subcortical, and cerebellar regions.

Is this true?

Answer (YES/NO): YES